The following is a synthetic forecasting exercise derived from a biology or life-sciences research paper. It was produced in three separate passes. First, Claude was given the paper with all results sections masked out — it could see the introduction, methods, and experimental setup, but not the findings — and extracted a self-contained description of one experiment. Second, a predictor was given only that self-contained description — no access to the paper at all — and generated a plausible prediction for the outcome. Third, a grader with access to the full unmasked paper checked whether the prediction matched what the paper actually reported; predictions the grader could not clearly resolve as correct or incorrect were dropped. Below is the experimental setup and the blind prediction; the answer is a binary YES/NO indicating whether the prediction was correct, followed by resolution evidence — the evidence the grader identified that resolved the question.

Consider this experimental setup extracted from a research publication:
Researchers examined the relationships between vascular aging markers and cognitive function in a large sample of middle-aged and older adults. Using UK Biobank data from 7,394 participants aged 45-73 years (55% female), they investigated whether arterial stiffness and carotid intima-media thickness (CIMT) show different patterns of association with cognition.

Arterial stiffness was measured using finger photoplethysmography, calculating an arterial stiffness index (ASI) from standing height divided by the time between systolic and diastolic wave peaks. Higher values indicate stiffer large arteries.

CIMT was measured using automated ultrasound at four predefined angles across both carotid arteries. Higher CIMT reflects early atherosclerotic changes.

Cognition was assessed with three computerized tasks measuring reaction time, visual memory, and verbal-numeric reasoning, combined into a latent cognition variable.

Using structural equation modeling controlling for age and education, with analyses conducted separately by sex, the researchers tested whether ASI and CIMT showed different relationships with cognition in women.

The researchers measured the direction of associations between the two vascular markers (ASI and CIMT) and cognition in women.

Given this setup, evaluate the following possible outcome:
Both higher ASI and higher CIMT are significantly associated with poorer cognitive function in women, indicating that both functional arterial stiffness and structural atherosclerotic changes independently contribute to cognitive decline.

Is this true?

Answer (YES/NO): NO